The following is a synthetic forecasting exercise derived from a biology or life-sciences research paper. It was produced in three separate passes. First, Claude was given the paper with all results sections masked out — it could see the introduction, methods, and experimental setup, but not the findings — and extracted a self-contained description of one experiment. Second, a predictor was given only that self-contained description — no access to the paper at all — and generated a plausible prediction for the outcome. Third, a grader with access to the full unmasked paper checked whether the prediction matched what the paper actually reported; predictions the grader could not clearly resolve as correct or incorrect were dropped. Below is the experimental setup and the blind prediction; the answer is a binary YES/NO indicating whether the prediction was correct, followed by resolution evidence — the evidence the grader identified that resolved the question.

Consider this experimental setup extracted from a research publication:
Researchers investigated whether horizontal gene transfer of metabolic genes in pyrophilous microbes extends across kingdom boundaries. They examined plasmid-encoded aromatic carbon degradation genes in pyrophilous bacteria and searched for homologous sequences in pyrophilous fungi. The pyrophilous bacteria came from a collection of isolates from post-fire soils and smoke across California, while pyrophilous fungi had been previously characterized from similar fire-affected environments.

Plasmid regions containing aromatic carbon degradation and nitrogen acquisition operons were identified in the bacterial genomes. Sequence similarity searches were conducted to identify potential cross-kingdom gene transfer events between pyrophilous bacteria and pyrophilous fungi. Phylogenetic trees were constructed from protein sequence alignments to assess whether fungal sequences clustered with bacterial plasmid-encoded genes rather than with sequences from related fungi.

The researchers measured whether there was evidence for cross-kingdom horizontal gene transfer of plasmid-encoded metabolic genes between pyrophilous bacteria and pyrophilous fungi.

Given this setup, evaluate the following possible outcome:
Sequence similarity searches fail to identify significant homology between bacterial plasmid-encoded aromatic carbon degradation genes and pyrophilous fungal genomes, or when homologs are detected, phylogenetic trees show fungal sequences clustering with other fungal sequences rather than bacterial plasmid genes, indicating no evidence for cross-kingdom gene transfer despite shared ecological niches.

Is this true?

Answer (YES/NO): NO